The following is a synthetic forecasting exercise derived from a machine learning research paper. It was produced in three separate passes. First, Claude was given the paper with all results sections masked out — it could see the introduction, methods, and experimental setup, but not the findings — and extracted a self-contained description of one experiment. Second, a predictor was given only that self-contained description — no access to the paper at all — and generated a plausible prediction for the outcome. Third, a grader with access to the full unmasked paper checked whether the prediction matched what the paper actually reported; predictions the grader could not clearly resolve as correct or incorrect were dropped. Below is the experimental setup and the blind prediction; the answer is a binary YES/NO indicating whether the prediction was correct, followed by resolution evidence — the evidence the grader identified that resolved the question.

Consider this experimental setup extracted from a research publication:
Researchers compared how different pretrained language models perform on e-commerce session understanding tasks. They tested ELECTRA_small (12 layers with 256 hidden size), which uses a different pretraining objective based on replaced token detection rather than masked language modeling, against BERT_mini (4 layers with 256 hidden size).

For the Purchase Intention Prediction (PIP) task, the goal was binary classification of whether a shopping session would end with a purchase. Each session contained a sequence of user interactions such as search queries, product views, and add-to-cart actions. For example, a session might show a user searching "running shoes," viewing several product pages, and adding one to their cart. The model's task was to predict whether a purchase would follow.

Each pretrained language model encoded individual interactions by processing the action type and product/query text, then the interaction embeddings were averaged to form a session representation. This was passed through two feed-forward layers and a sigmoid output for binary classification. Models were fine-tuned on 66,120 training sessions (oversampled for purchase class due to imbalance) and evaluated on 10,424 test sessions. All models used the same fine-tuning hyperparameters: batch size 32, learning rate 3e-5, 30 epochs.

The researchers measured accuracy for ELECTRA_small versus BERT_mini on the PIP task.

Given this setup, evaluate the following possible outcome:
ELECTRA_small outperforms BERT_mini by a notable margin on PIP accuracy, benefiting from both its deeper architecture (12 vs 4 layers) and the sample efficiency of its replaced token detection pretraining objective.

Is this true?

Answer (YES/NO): NO